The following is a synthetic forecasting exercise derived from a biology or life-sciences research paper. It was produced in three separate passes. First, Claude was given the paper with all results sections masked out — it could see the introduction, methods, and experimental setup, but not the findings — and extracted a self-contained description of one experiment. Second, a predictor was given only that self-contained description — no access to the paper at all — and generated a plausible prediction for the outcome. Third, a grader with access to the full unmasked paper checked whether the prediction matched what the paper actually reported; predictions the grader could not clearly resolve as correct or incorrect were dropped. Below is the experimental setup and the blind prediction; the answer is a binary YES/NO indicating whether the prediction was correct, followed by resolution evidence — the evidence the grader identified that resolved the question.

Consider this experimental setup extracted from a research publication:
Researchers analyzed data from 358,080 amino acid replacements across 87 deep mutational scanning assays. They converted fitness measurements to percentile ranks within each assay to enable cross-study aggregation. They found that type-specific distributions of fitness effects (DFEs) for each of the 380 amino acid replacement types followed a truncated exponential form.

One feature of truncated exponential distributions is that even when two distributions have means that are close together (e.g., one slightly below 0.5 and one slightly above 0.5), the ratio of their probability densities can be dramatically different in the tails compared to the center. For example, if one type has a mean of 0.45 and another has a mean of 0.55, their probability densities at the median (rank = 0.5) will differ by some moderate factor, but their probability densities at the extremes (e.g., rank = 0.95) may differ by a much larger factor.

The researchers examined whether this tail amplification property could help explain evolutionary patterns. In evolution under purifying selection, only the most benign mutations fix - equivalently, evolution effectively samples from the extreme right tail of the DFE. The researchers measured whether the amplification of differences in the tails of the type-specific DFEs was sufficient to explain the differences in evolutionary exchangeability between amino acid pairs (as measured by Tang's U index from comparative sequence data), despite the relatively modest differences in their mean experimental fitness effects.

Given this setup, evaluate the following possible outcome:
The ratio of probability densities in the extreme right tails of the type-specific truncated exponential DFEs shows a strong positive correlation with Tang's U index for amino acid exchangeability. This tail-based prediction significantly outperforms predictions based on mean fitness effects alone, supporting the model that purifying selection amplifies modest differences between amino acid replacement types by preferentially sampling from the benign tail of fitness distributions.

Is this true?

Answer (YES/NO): YES